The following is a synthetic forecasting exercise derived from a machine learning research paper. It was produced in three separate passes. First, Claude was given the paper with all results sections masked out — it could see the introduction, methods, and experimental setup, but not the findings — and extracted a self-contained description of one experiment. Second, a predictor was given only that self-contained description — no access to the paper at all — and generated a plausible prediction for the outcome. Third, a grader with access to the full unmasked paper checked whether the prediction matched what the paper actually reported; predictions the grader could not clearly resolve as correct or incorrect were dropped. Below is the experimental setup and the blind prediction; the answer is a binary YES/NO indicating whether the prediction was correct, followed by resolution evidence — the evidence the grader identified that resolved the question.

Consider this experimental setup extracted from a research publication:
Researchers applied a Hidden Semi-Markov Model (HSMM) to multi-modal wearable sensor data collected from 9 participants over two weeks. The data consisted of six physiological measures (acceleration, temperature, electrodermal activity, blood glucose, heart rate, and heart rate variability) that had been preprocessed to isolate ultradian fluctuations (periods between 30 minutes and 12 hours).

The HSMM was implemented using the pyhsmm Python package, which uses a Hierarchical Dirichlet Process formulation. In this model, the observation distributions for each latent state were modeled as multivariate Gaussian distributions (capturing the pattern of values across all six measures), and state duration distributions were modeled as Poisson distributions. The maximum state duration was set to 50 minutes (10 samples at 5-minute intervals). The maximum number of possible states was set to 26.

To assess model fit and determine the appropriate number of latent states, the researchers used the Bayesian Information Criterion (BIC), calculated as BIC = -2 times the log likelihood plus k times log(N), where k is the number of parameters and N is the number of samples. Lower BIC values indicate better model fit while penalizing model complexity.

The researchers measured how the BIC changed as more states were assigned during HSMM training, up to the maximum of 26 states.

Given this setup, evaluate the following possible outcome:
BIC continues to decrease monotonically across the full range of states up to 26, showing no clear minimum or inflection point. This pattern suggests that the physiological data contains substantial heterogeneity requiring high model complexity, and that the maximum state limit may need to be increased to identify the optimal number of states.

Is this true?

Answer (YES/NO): NO